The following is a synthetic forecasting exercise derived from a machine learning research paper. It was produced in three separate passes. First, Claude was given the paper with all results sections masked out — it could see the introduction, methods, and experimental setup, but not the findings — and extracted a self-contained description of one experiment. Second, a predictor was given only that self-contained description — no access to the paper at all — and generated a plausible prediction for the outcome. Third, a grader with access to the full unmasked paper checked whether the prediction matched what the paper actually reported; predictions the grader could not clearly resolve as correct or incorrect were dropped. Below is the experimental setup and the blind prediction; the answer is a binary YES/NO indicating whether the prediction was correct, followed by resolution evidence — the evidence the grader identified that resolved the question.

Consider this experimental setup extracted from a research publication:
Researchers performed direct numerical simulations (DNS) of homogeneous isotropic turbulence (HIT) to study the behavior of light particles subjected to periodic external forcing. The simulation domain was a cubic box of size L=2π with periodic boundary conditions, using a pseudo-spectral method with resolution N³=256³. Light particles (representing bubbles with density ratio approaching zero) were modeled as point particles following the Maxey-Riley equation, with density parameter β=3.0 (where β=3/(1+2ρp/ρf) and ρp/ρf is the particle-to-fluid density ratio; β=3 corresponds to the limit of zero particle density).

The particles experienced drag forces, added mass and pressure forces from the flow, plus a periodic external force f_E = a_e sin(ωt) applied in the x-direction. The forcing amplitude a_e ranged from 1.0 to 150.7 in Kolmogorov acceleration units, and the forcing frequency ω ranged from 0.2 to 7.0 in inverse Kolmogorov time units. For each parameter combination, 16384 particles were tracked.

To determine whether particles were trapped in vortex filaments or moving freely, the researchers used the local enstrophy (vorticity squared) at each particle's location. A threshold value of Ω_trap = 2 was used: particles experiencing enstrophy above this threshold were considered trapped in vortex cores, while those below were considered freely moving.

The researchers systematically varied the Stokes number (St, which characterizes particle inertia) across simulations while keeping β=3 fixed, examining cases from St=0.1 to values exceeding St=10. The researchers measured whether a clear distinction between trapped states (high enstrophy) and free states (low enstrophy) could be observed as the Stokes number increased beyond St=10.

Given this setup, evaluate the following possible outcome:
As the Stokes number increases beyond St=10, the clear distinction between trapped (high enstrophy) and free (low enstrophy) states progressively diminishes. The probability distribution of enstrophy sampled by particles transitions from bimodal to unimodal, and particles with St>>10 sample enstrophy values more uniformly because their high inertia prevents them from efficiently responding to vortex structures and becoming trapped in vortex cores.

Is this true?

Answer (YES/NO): NO